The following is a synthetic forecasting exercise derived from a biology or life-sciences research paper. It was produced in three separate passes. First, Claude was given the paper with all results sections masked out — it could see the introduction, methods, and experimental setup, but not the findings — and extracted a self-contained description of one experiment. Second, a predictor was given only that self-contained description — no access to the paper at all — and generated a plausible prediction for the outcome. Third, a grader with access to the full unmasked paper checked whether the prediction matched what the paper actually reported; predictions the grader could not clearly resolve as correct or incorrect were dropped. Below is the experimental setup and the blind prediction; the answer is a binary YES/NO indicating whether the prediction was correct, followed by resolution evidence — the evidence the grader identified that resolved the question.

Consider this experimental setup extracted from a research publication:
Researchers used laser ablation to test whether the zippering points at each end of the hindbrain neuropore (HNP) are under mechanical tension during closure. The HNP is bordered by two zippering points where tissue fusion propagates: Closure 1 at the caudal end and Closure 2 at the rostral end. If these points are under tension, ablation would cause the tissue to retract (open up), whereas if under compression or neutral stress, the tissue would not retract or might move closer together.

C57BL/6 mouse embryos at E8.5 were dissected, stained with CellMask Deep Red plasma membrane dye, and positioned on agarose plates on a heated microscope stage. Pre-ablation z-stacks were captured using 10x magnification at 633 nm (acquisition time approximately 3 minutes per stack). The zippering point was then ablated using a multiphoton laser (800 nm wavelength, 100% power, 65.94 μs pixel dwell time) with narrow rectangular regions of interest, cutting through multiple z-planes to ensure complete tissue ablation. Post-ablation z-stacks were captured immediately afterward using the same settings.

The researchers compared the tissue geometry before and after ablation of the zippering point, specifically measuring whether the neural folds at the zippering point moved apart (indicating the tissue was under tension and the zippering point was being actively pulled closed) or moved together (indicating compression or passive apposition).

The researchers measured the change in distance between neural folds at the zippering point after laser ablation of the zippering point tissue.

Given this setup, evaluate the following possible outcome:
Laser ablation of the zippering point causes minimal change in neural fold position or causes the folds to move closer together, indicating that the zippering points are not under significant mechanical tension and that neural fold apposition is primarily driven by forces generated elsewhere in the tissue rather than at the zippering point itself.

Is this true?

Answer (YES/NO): NO